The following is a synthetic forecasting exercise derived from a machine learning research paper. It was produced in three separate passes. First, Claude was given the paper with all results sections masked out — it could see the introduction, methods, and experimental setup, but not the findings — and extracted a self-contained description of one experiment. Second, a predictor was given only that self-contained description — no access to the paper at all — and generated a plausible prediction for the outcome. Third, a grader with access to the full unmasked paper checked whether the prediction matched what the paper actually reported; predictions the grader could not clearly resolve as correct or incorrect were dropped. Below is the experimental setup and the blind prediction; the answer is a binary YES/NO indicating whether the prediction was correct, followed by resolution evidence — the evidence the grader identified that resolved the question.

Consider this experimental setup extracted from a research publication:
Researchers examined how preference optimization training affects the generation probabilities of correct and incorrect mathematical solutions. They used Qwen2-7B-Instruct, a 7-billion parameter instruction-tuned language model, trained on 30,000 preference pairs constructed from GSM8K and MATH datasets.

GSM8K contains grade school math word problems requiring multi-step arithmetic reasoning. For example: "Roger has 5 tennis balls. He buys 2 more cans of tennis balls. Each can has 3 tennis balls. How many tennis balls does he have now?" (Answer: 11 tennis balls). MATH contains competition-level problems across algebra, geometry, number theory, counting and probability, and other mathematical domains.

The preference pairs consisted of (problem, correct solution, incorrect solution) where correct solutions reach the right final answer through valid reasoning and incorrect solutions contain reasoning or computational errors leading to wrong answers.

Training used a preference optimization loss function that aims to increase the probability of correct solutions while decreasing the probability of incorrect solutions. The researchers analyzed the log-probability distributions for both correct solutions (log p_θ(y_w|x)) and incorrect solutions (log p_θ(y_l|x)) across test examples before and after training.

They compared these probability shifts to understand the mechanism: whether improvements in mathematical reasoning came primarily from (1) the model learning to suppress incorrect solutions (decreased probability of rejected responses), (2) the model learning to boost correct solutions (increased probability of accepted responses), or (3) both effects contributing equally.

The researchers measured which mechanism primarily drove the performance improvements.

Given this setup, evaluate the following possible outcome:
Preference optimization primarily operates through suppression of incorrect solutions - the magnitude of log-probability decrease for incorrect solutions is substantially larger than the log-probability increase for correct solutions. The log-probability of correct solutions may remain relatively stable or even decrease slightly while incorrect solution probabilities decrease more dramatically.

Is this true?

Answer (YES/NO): NO